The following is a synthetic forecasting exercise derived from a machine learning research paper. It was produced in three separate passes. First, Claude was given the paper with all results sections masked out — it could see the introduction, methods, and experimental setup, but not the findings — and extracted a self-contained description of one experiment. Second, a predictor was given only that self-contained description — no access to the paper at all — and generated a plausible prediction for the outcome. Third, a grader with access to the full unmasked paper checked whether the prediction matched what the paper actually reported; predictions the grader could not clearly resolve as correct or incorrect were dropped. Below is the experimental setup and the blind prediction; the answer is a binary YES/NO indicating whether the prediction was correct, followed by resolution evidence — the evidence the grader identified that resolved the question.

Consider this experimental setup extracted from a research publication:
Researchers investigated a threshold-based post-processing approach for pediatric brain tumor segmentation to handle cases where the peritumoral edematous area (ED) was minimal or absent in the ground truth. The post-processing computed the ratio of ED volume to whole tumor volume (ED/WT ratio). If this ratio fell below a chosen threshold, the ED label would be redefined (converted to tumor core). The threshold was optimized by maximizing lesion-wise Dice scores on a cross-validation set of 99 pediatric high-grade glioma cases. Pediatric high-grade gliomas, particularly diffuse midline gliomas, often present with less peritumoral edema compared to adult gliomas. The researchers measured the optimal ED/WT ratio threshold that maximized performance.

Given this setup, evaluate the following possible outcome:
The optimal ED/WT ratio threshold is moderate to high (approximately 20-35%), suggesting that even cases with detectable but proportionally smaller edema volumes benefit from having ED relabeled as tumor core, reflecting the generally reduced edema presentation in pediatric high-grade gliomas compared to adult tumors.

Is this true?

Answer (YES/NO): NO